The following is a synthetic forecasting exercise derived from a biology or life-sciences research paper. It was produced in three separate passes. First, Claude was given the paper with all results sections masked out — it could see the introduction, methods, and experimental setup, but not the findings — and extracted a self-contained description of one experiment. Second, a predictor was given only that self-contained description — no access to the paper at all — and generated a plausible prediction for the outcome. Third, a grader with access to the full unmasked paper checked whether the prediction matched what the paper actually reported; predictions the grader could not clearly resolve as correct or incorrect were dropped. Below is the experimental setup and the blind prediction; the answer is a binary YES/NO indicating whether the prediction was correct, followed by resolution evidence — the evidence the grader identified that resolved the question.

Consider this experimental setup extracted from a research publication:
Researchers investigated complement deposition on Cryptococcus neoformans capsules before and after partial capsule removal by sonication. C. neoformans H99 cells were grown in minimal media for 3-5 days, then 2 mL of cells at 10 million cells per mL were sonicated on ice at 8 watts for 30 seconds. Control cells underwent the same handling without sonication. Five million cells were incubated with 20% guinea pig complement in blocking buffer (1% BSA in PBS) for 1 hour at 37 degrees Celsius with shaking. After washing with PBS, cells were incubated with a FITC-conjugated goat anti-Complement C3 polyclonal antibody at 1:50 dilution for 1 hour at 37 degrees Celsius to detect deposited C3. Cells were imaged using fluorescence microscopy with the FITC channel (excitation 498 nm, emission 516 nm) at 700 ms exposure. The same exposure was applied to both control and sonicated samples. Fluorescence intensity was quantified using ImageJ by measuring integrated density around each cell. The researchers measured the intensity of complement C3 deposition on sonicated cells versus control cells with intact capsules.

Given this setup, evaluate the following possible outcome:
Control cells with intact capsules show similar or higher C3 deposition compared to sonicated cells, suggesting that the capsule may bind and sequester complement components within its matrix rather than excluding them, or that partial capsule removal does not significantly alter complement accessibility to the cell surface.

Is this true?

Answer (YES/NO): YES